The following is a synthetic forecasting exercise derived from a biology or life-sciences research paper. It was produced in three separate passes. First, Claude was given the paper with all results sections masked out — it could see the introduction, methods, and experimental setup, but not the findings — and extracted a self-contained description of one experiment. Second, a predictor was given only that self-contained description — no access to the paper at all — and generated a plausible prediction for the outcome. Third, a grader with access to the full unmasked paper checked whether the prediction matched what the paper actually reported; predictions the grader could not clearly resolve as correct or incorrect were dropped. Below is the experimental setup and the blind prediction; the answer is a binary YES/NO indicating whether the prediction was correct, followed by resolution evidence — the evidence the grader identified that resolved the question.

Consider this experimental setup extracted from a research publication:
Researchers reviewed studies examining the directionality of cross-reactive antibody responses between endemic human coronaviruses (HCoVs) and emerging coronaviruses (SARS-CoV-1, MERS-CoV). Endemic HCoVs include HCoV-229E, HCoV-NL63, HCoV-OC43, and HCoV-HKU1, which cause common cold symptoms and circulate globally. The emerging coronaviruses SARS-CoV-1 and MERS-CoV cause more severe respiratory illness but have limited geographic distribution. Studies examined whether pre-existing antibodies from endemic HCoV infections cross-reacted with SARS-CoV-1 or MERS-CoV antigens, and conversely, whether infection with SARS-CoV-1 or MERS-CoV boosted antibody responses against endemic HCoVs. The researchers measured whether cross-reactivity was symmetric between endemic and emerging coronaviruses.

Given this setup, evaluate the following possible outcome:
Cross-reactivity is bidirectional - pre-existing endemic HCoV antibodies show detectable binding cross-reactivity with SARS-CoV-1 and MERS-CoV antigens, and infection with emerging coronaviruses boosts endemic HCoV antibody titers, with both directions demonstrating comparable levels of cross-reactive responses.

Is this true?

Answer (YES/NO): NO